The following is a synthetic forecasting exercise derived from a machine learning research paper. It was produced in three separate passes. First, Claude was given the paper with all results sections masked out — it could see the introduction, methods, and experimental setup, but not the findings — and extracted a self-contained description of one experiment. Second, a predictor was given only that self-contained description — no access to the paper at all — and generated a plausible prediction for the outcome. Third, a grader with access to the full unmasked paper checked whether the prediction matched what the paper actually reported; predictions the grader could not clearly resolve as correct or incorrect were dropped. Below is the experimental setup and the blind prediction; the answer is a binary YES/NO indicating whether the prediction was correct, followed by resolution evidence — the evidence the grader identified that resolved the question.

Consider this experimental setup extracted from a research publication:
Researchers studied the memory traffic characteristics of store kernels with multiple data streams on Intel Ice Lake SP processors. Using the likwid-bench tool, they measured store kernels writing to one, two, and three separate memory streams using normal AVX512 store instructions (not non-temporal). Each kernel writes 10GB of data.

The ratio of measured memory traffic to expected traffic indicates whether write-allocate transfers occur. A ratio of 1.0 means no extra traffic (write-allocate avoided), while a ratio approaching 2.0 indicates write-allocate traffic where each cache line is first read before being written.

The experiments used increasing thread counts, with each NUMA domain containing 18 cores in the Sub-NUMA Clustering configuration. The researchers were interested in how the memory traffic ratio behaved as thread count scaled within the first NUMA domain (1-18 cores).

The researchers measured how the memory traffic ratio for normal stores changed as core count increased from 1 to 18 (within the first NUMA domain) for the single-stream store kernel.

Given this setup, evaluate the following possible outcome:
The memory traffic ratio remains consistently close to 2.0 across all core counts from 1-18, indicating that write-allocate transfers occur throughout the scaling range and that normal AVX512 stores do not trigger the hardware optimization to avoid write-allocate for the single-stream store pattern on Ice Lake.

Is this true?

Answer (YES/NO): NO